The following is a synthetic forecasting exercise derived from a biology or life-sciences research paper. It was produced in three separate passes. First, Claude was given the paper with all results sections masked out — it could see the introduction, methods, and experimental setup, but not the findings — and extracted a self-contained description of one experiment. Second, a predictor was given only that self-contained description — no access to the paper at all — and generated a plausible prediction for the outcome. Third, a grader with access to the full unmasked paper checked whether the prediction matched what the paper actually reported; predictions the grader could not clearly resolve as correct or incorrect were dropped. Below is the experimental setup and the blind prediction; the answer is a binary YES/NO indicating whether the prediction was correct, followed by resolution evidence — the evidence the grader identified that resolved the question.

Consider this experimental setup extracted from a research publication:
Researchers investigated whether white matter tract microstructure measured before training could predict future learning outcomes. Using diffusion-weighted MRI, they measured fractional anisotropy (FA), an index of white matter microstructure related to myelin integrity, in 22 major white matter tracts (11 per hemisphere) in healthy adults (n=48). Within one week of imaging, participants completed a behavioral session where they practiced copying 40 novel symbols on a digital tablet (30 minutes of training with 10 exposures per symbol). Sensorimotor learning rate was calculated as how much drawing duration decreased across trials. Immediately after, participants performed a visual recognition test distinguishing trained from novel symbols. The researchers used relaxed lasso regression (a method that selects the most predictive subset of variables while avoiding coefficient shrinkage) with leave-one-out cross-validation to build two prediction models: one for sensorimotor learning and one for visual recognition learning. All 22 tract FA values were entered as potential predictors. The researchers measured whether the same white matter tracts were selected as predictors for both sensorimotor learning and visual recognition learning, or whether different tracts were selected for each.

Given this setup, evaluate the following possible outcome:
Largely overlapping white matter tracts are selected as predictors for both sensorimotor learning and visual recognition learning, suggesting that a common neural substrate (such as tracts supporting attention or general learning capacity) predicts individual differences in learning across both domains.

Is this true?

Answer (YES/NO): NO